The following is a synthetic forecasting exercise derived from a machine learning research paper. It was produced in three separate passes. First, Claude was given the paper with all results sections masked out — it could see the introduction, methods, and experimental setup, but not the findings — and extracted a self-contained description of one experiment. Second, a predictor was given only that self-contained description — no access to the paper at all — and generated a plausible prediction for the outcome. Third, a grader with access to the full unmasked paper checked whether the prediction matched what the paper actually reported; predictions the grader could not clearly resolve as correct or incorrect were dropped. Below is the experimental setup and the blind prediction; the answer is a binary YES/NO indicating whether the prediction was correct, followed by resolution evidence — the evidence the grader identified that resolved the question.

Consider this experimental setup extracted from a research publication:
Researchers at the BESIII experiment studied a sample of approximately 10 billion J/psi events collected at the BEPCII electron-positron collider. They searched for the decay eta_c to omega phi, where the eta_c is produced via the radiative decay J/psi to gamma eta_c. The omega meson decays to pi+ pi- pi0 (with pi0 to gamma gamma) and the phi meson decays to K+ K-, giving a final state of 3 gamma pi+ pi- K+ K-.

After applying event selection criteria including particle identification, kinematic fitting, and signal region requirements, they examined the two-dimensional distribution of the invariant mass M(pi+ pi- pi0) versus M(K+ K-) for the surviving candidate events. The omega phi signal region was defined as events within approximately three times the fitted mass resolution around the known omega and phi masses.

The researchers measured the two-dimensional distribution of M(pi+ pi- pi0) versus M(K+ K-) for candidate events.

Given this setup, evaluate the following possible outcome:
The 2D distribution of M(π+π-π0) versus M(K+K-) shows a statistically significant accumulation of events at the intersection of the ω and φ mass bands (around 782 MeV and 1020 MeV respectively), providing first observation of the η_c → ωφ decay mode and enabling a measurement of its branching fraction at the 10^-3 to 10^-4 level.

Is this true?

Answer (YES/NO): NO